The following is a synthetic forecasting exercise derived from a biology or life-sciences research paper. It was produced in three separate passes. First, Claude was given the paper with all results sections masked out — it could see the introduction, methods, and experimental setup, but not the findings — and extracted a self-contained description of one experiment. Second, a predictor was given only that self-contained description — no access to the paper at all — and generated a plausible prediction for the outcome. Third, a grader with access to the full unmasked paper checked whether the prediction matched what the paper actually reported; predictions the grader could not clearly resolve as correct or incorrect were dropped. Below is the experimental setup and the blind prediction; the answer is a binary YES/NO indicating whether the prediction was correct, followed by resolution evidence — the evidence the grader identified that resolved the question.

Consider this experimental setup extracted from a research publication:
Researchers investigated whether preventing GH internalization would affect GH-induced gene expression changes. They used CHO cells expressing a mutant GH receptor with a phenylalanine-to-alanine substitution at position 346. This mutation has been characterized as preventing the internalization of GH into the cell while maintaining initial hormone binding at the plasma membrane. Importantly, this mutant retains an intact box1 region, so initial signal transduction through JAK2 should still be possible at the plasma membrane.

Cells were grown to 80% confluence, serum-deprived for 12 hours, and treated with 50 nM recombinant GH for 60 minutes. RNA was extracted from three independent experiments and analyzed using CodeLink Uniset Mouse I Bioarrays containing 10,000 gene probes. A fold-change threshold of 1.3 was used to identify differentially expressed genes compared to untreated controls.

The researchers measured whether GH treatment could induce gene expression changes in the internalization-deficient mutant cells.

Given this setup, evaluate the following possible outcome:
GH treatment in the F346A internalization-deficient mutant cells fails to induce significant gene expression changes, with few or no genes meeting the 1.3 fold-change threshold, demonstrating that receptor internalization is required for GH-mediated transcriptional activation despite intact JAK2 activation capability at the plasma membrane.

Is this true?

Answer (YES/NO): NO